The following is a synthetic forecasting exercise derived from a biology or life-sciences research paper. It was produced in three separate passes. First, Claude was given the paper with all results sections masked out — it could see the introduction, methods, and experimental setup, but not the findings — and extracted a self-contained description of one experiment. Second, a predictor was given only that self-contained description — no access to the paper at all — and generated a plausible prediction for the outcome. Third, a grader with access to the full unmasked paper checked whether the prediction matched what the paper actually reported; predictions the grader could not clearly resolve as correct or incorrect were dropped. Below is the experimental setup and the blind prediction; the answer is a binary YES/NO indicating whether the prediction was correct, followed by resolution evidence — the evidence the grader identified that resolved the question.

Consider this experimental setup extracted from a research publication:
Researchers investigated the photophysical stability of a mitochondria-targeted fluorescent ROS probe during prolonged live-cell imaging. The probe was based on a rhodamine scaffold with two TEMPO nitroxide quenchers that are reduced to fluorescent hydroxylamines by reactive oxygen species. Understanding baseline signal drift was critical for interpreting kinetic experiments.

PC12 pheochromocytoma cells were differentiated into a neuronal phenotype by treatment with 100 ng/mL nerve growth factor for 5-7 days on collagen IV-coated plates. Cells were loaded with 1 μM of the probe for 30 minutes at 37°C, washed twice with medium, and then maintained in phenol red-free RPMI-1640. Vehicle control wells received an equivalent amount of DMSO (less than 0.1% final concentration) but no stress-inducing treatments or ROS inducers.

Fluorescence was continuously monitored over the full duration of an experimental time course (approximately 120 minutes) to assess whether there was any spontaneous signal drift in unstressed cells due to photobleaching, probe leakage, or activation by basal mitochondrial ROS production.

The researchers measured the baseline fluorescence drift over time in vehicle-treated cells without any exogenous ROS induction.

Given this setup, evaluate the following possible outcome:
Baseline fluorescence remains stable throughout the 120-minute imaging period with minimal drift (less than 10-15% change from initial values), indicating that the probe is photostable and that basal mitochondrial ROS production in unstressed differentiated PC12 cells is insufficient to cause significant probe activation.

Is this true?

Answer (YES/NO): YES